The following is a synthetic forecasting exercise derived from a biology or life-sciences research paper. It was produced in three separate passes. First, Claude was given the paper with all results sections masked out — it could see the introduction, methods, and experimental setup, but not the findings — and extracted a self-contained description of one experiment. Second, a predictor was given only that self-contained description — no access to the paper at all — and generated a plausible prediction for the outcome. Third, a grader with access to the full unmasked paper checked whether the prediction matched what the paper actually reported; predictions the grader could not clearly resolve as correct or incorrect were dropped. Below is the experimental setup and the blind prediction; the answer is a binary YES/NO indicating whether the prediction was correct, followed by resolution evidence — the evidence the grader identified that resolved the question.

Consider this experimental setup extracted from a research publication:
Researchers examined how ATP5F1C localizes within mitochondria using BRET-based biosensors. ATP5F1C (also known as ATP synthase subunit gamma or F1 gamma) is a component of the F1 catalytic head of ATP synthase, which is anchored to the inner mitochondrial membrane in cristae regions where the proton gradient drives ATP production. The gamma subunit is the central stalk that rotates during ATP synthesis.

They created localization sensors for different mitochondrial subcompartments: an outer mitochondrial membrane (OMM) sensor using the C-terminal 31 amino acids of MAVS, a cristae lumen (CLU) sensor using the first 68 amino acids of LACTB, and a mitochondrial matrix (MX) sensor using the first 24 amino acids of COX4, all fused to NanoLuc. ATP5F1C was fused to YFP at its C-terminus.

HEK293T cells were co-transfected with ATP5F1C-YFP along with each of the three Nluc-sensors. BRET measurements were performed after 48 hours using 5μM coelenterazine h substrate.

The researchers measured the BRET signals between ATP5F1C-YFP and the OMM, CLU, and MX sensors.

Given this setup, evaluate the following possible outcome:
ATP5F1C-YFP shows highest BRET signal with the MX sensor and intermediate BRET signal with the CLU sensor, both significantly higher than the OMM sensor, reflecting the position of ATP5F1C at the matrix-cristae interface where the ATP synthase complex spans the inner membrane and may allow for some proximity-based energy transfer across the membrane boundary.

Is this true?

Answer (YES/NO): NO